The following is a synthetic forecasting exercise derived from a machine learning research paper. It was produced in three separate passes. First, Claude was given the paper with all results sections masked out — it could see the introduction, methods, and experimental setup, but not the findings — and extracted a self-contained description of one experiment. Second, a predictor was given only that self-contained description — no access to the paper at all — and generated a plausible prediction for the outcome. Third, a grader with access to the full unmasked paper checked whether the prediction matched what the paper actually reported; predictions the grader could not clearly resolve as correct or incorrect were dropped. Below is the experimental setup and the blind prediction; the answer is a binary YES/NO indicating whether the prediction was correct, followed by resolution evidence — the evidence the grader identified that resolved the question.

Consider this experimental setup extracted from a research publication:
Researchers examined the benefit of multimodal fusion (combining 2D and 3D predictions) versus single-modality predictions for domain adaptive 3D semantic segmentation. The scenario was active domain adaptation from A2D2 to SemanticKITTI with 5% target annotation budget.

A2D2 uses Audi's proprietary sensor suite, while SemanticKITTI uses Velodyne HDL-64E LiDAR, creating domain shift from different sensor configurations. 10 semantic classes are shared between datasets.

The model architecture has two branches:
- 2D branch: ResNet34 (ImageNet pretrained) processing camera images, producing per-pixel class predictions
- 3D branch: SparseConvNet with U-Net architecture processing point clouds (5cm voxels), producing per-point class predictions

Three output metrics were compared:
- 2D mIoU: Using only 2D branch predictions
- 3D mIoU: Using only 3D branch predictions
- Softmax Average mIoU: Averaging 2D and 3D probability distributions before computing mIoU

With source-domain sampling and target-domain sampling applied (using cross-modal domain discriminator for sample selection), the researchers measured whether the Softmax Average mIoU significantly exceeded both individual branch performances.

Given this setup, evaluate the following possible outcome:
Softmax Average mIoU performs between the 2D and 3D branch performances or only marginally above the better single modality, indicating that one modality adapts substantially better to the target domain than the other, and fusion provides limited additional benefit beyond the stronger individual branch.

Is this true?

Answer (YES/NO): NO